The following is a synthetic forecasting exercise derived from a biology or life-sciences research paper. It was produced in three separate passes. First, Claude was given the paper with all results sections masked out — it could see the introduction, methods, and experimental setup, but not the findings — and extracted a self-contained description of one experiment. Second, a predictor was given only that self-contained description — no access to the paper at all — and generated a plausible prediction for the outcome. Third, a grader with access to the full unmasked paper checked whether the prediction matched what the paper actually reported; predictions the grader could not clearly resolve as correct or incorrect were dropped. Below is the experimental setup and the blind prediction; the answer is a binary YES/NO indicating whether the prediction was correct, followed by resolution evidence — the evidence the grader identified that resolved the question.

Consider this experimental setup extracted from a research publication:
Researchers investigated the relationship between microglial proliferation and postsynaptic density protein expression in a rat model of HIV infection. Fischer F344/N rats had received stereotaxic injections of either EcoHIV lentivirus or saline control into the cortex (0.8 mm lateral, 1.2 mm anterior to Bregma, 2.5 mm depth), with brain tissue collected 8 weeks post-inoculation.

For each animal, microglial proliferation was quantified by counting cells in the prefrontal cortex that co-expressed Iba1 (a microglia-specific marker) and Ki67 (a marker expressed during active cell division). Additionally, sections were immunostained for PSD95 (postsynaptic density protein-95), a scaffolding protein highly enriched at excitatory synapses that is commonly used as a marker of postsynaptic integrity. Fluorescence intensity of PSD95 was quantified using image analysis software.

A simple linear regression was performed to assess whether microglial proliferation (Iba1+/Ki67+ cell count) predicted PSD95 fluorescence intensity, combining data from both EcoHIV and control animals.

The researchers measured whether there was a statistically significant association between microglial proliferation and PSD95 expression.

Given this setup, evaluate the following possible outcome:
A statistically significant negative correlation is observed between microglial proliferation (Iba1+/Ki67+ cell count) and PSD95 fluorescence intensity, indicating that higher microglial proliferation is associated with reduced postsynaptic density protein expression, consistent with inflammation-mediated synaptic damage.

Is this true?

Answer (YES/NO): YES